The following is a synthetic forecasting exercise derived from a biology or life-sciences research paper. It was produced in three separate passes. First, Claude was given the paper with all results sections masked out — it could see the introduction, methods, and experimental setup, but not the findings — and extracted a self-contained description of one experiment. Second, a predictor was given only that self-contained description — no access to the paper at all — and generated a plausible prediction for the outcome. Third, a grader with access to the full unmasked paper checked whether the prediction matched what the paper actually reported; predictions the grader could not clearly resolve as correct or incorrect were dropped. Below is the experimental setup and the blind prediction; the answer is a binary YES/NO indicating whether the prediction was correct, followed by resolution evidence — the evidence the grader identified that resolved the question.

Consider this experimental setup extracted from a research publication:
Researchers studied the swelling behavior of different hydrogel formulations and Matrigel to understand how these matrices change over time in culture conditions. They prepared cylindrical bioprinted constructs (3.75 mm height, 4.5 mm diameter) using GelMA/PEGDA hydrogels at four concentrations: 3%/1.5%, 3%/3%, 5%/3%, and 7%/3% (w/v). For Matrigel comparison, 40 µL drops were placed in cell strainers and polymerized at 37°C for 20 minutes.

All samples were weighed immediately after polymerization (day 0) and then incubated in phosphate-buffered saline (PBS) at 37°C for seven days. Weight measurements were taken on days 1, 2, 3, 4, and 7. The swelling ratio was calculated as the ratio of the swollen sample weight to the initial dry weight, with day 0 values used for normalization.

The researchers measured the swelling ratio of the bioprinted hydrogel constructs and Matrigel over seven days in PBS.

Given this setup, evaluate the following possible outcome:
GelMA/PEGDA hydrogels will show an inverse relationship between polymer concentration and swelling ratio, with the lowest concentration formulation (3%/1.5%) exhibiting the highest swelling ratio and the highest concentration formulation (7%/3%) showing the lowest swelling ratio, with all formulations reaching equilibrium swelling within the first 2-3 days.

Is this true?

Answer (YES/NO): NO